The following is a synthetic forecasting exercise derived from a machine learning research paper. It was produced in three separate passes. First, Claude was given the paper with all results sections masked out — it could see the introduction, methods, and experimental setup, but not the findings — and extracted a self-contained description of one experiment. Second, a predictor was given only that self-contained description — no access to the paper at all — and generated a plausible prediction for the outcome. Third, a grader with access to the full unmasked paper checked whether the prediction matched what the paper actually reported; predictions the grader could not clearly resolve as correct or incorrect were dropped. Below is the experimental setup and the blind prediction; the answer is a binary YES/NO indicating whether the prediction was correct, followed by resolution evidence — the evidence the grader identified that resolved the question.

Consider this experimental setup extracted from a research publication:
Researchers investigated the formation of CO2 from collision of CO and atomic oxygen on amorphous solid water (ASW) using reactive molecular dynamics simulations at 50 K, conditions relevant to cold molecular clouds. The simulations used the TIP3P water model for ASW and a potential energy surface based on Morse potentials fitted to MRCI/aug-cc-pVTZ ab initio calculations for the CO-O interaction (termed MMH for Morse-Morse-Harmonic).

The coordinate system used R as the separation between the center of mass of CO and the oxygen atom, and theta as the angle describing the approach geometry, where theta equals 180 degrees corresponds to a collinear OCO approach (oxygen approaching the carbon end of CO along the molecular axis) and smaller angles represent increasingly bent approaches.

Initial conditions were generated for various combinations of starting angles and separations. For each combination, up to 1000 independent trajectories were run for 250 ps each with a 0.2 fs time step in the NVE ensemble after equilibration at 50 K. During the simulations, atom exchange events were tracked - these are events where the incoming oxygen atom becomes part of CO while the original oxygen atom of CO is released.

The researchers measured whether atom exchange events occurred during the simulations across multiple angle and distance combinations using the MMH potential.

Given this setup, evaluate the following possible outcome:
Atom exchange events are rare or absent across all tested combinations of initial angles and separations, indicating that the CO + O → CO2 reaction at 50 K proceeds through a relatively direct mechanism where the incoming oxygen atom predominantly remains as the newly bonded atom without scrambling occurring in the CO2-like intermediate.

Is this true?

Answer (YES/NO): NO